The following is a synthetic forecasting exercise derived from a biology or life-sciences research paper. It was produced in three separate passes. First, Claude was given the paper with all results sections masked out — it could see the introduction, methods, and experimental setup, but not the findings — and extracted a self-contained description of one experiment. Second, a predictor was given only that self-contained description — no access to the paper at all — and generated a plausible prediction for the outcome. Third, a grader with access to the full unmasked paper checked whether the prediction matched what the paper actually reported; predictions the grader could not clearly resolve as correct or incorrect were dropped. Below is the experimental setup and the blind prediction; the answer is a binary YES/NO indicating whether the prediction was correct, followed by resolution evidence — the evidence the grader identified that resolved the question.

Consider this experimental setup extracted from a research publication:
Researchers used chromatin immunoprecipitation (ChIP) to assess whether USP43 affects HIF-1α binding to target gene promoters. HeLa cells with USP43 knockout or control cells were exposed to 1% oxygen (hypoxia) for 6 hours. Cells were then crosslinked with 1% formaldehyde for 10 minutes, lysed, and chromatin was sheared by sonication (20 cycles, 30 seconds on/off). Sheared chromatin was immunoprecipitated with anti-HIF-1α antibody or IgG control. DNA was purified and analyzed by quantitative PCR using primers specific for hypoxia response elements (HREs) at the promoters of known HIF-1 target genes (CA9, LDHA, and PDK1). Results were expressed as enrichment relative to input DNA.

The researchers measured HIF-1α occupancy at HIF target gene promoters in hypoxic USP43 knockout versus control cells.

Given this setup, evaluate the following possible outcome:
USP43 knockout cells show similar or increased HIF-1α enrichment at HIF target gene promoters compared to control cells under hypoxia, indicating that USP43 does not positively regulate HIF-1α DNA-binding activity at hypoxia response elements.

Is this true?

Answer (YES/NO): NO